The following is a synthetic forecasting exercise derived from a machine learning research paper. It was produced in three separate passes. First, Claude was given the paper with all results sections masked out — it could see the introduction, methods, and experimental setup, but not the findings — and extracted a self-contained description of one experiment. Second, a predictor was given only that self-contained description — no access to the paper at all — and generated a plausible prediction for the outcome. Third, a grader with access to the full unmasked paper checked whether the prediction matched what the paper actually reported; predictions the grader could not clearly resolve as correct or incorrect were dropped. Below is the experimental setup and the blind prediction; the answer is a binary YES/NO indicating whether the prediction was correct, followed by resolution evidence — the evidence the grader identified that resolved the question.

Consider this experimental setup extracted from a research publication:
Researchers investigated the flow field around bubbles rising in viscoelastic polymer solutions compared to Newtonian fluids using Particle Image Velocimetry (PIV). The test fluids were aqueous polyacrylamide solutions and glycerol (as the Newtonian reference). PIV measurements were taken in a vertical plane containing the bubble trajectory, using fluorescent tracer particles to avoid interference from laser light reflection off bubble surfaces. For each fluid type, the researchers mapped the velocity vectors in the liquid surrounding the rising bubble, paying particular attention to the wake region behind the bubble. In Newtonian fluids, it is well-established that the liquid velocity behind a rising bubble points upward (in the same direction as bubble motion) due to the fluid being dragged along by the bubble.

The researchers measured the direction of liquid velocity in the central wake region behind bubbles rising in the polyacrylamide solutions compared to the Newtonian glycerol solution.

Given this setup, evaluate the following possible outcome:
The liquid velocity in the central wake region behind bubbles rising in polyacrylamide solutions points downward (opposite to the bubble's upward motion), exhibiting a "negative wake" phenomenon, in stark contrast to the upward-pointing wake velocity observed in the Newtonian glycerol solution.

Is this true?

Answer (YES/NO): YES